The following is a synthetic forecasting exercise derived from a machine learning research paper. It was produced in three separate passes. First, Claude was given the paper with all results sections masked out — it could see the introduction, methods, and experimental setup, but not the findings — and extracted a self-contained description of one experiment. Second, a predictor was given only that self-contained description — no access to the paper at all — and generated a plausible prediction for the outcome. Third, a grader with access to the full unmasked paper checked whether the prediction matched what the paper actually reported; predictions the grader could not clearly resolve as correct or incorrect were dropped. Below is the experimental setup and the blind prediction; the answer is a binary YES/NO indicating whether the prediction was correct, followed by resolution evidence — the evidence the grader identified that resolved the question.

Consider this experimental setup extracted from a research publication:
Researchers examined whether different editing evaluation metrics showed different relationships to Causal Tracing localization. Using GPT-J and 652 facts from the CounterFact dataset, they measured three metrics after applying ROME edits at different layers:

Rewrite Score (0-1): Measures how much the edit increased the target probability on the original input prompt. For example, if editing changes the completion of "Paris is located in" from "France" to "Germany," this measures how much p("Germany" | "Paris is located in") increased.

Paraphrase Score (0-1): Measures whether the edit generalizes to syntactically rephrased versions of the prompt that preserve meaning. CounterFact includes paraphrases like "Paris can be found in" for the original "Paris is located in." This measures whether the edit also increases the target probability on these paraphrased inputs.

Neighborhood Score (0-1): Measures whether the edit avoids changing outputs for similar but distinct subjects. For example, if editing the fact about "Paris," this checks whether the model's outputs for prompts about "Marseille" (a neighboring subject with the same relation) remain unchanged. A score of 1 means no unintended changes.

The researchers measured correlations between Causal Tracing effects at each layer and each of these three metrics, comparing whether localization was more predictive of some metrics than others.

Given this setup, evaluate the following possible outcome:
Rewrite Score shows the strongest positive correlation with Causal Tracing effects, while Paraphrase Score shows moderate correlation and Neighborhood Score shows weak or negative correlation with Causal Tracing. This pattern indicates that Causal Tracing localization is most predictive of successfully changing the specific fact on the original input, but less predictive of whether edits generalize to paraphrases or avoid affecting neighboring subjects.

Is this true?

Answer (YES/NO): NO